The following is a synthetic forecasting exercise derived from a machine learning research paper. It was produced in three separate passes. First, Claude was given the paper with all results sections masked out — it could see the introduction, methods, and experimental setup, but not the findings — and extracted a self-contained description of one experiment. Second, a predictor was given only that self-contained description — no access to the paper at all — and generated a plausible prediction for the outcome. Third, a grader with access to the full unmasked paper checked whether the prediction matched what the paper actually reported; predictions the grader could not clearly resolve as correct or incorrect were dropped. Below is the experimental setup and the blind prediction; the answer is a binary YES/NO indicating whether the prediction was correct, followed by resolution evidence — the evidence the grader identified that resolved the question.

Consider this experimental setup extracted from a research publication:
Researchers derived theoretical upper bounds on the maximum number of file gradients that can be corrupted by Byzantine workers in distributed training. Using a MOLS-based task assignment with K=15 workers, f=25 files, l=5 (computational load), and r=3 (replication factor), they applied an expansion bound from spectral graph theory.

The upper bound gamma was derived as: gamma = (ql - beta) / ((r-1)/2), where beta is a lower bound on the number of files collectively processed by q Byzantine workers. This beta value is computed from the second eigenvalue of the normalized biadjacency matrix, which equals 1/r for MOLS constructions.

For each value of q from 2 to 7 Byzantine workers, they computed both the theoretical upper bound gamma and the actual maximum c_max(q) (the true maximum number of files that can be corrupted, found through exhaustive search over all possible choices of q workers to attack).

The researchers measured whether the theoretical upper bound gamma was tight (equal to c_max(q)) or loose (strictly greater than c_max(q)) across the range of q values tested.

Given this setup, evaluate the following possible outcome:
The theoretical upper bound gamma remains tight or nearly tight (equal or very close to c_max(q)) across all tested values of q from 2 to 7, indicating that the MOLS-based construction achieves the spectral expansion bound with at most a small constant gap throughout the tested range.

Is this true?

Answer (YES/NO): NO